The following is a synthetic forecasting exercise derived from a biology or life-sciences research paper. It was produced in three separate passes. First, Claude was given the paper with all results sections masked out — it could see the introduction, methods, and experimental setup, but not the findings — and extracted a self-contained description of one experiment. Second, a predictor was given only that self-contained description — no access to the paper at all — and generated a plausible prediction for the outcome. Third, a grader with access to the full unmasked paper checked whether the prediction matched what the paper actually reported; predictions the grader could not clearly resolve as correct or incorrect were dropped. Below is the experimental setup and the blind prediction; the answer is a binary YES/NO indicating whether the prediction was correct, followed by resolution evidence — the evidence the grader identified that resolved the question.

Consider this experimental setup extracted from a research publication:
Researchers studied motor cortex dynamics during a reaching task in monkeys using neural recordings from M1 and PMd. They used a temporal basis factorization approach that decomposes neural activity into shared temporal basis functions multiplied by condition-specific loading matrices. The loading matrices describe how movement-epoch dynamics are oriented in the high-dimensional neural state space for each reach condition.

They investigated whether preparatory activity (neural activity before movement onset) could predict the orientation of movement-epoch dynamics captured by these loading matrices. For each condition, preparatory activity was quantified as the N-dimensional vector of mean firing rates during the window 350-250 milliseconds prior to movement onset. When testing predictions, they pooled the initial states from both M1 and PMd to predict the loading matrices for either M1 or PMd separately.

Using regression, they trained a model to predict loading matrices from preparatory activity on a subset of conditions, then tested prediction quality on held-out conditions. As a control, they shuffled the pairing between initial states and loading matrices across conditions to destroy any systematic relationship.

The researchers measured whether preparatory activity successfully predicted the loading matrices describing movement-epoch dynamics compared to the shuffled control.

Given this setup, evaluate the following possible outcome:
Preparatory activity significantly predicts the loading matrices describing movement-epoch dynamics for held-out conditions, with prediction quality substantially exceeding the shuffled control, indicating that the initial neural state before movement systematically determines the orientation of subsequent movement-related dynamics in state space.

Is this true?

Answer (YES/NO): YES